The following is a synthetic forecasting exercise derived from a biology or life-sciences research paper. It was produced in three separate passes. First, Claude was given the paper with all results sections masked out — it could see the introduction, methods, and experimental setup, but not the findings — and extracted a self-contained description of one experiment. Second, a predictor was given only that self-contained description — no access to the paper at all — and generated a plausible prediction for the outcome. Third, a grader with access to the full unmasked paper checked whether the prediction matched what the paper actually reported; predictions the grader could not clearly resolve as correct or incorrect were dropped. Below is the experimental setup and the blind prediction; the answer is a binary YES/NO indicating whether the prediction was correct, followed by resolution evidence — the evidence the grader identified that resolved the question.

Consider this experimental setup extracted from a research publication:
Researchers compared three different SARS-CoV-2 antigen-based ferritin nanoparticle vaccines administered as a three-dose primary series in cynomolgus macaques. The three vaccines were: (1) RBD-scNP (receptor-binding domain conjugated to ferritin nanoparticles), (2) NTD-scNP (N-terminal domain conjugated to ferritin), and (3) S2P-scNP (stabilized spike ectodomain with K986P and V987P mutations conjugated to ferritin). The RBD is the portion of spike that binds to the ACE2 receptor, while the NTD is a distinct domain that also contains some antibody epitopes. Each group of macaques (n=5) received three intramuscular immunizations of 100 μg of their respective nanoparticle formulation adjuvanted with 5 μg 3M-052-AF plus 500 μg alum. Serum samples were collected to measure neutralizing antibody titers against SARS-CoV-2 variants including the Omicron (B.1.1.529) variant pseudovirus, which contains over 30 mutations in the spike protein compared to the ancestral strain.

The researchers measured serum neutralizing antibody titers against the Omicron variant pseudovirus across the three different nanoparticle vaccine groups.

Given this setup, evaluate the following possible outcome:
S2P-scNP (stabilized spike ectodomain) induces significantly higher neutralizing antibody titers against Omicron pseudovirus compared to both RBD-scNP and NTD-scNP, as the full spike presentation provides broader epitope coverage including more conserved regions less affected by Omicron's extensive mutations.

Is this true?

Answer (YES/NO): NO